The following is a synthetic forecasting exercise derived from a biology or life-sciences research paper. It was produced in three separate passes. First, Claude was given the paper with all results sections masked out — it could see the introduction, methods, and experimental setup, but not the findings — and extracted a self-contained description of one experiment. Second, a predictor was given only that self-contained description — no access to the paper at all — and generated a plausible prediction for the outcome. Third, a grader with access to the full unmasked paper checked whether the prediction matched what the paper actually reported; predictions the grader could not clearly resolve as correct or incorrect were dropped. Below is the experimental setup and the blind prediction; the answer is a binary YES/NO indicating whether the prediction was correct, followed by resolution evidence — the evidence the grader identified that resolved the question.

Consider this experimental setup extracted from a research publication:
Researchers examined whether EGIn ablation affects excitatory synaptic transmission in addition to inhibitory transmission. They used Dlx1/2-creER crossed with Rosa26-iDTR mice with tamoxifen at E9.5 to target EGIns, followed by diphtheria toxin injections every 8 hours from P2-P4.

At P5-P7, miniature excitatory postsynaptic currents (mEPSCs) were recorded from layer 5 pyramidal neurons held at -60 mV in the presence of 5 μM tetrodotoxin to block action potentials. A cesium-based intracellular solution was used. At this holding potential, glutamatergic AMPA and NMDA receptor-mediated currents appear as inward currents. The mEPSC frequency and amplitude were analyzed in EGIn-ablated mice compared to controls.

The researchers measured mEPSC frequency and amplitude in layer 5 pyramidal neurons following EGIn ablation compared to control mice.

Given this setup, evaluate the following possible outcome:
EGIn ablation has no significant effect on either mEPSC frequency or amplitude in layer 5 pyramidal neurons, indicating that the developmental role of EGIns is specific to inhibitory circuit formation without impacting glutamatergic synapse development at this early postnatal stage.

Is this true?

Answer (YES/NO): YES